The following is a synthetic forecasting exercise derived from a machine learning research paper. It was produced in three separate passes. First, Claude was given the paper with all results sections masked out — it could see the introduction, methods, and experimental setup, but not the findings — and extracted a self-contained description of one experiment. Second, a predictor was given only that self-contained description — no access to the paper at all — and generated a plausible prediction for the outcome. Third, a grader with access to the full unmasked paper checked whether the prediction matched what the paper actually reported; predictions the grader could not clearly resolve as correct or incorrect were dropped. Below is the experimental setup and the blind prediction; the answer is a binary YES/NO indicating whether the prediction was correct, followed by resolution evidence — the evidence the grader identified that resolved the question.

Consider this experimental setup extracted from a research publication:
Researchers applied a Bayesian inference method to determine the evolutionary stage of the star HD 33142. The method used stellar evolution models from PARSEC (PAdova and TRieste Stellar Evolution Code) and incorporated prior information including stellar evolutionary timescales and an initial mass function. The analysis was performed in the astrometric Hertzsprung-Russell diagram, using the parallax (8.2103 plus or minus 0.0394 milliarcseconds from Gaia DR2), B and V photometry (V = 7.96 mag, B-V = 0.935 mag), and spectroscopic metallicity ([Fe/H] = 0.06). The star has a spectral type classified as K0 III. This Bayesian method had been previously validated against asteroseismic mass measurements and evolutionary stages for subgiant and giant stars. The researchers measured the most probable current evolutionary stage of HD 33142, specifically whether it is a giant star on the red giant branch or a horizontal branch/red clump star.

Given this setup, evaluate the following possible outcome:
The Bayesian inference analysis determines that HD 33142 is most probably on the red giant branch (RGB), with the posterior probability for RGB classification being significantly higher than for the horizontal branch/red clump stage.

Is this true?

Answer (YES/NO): YES